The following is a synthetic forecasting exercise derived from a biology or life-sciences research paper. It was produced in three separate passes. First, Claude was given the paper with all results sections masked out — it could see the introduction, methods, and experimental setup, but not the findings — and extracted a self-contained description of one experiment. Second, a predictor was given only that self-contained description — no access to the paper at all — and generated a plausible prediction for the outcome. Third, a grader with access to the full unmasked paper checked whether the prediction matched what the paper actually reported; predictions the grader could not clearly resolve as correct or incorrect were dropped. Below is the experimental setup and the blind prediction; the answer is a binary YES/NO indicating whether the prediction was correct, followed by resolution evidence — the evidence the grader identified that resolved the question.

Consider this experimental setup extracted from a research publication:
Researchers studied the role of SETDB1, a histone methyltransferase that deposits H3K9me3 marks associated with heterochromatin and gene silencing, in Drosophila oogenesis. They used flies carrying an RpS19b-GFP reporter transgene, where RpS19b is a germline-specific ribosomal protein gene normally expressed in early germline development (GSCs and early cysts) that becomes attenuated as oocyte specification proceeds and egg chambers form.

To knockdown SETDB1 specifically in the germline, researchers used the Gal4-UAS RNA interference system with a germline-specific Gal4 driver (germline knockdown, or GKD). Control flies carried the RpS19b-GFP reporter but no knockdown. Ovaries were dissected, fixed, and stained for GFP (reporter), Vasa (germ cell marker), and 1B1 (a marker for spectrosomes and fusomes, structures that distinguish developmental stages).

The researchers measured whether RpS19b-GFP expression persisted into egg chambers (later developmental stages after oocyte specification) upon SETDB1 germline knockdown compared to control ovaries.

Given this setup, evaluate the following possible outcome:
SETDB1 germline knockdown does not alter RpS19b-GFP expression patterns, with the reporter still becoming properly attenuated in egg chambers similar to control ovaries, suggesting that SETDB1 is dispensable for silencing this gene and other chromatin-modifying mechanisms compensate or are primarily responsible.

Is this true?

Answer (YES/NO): NO